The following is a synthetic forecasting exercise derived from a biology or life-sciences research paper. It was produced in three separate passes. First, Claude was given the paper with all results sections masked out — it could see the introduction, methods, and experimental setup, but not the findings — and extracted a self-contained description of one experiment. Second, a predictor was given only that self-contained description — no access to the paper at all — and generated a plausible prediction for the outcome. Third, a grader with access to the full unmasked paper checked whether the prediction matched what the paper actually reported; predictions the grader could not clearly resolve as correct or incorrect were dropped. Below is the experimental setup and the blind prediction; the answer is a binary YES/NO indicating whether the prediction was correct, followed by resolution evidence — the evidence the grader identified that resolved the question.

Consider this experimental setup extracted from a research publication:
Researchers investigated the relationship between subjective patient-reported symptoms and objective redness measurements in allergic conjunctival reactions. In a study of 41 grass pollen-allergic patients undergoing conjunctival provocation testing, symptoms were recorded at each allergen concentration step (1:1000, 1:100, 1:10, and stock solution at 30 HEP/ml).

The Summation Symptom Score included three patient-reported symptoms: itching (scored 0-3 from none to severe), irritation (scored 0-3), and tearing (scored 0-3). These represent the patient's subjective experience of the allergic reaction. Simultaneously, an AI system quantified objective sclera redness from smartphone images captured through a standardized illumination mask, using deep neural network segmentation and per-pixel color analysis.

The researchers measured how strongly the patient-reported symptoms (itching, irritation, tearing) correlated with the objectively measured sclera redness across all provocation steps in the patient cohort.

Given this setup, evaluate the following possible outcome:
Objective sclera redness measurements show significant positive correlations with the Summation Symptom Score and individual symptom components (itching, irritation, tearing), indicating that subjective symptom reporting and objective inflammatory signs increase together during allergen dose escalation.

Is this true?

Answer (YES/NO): NO